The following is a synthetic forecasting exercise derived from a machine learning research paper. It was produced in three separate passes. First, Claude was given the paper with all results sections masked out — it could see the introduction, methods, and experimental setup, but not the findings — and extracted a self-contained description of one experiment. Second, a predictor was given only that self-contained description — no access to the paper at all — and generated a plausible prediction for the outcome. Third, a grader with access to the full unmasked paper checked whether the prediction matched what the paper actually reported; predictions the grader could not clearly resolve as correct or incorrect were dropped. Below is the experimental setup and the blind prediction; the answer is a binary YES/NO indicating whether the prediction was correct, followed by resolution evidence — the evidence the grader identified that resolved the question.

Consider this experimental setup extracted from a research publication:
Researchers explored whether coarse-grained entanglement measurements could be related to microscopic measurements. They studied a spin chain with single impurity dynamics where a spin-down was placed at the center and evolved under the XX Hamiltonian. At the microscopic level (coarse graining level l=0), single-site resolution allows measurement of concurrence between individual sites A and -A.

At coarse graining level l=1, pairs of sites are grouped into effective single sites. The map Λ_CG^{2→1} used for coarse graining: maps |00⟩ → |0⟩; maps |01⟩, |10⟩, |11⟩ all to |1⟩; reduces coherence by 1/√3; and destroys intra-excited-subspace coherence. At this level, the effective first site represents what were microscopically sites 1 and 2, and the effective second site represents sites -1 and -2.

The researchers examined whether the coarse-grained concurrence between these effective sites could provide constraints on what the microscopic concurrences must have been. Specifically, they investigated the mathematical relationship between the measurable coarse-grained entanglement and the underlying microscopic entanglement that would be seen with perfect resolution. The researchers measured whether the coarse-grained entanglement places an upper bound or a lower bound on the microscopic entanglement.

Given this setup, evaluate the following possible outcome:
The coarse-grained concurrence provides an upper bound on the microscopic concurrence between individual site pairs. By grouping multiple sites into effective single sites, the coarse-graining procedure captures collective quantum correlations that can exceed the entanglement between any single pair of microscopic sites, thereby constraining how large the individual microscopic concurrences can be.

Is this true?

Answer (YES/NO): NO